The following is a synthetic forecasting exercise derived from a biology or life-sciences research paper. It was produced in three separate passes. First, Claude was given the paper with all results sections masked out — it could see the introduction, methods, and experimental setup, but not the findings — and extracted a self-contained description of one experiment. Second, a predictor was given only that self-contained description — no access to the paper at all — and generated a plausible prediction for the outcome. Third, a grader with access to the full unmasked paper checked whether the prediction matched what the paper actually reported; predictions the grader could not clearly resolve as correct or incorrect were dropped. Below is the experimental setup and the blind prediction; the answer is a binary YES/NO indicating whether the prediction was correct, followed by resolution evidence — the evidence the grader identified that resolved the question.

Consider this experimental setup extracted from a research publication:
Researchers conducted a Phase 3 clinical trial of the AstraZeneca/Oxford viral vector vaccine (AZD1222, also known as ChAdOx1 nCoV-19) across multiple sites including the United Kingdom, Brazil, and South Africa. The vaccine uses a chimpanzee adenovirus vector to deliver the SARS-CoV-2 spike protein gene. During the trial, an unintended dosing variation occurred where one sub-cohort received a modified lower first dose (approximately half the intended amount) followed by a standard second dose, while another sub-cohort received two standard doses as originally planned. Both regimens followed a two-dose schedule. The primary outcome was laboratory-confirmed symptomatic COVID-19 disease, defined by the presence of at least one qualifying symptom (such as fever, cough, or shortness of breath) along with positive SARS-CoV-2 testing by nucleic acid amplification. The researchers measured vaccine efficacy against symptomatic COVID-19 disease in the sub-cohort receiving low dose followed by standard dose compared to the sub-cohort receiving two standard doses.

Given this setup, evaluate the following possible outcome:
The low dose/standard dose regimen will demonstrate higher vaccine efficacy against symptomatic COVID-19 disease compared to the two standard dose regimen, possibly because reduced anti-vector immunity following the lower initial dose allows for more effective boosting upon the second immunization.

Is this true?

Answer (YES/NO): YES